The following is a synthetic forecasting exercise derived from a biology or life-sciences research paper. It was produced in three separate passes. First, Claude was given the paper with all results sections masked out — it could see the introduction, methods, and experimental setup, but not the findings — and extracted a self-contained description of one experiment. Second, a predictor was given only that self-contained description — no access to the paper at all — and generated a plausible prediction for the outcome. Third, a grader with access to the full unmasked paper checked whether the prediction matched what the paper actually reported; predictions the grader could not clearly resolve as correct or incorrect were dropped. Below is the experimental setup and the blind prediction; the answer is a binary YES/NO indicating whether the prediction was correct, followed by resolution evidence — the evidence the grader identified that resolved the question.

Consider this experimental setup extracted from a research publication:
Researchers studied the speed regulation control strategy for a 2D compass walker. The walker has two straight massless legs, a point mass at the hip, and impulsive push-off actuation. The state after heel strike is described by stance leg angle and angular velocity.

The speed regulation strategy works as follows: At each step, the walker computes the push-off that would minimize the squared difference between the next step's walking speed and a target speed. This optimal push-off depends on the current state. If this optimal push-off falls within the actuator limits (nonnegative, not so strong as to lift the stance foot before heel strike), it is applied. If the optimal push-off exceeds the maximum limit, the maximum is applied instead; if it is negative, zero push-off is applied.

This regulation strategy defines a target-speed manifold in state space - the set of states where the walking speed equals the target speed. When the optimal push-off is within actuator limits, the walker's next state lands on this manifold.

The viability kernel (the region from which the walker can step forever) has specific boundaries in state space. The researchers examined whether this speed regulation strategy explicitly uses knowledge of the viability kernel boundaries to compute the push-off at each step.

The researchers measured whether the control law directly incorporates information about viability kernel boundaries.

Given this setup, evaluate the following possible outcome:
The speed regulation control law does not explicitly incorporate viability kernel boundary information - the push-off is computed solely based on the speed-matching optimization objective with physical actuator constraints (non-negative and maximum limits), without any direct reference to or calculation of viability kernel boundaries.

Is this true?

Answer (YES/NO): YES